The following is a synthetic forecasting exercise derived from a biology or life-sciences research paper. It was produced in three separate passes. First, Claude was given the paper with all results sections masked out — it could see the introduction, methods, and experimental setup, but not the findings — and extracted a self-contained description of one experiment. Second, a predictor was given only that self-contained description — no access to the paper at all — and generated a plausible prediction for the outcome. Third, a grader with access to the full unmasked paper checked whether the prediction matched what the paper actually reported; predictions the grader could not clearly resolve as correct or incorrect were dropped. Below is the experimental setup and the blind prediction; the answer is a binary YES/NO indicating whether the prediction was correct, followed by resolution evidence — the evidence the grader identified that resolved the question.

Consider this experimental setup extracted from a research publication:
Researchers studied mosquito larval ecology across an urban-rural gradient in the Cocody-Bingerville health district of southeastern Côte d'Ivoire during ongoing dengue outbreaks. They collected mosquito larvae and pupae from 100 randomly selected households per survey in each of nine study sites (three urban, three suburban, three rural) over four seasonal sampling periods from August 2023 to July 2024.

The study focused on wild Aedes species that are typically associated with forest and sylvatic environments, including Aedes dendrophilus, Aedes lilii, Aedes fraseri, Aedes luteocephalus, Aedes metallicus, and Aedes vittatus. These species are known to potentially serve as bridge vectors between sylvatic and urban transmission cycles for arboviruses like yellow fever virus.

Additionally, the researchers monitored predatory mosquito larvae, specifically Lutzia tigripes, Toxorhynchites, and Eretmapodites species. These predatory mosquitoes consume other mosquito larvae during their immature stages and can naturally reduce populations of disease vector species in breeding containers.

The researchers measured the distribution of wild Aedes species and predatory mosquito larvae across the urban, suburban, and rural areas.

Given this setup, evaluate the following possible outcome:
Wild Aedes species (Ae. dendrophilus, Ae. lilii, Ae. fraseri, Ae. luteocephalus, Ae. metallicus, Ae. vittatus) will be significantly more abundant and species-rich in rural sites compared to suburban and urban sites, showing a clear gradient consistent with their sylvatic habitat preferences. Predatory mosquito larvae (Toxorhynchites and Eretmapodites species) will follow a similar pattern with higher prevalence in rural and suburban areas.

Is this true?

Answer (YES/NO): NO